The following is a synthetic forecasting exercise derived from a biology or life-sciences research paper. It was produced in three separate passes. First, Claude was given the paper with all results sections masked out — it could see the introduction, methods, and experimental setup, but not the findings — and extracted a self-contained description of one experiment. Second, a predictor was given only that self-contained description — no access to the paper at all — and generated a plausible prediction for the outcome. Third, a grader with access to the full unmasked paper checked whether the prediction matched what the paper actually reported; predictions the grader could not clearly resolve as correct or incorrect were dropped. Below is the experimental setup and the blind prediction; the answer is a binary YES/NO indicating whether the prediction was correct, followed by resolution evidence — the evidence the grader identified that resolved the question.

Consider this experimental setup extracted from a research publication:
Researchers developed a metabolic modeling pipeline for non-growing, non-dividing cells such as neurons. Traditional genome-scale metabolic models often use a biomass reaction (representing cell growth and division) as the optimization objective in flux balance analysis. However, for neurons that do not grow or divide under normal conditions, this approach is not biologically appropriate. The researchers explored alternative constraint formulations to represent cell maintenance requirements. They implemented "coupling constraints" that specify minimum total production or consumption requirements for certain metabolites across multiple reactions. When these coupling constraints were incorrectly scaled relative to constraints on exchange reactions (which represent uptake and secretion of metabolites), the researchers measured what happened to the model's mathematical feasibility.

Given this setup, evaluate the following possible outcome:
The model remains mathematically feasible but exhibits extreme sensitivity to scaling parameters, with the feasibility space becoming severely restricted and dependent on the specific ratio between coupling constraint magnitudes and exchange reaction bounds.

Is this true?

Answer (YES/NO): NO